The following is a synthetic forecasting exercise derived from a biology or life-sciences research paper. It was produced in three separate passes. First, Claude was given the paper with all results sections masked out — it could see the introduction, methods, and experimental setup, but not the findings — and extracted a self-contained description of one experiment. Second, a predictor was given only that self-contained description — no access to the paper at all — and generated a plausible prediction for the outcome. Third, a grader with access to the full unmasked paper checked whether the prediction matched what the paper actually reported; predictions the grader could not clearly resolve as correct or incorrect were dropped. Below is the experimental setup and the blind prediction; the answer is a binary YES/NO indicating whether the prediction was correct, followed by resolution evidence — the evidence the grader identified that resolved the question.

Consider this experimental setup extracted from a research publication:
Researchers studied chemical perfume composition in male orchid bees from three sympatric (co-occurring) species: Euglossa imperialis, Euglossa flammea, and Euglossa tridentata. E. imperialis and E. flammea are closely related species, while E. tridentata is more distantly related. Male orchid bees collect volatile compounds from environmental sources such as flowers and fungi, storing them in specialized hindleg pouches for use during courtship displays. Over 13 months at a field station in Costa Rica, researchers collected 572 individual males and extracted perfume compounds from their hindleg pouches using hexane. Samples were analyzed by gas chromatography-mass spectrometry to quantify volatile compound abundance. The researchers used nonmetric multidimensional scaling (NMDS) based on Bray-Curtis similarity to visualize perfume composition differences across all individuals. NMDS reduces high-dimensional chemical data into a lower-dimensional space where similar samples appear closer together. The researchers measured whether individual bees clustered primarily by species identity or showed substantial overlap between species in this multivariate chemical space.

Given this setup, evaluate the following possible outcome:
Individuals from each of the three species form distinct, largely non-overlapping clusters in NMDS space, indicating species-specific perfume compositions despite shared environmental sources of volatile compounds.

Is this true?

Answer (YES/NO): YES